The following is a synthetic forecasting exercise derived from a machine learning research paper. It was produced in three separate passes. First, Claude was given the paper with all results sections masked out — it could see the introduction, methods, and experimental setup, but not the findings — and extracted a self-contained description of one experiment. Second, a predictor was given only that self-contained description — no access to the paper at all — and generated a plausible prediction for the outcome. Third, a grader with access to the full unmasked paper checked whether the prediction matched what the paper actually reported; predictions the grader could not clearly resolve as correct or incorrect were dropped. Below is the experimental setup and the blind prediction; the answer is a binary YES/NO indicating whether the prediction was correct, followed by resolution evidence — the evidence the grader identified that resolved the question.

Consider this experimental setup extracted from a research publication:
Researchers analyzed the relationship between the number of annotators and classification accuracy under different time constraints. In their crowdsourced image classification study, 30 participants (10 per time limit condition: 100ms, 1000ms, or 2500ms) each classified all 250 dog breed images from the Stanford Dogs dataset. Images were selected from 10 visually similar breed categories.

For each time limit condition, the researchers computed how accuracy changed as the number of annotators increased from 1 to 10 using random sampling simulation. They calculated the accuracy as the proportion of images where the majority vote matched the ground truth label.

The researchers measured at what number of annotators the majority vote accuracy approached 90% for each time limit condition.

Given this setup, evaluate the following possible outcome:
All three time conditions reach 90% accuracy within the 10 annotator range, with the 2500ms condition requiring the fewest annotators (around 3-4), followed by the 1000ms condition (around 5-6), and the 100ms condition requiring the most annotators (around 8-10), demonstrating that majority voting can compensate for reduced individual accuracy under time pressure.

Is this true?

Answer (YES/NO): NO